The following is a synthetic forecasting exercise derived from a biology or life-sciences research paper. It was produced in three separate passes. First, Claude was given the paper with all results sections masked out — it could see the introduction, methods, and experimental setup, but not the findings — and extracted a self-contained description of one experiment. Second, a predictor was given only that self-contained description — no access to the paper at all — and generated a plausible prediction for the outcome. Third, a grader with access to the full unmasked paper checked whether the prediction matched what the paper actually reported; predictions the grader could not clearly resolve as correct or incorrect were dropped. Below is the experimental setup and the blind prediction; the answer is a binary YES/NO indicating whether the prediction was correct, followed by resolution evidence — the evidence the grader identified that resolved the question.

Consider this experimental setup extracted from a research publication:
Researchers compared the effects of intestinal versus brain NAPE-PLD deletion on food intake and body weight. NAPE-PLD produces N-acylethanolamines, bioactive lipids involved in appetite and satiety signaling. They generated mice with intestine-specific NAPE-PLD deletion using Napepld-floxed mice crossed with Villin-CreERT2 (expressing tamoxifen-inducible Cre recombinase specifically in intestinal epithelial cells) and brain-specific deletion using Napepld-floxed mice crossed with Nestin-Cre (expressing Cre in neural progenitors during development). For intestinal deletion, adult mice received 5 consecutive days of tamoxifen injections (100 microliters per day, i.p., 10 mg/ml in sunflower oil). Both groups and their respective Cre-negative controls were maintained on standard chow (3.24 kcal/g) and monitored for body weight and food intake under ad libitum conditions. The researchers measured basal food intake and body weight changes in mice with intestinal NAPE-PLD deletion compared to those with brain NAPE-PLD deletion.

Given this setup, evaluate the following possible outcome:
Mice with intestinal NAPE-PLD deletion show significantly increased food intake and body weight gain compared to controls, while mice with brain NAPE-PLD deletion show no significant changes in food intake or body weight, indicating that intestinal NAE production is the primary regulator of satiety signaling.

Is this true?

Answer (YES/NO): NO